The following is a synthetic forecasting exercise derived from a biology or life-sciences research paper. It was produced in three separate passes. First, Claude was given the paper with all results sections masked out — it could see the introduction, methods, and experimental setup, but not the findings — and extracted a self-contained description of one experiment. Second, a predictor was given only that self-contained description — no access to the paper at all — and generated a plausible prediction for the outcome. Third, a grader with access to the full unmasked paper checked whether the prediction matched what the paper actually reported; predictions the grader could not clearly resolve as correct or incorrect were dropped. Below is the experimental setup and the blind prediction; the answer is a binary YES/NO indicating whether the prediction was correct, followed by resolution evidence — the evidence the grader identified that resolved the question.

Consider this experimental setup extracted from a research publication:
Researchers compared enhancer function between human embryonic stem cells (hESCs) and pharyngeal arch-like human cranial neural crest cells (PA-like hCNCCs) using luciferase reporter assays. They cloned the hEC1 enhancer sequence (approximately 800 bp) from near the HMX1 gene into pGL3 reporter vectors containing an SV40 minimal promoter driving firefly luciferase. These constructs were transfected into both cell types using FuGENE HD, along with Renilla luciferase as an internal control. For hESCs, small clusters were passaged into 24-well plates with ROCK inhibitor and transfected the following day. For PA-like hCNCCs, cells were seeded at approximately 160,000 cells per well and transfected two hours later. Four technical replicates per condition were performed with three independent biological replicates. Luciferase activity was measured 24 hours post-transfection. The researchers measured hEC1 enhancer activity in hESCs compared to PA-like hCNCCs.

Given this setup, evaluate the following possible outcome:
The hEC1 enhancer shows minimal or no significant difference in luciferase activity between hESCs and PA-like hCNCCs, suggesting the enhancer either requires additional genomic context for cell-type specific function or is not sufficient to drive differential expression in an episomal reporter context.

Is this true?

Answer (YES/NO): NO